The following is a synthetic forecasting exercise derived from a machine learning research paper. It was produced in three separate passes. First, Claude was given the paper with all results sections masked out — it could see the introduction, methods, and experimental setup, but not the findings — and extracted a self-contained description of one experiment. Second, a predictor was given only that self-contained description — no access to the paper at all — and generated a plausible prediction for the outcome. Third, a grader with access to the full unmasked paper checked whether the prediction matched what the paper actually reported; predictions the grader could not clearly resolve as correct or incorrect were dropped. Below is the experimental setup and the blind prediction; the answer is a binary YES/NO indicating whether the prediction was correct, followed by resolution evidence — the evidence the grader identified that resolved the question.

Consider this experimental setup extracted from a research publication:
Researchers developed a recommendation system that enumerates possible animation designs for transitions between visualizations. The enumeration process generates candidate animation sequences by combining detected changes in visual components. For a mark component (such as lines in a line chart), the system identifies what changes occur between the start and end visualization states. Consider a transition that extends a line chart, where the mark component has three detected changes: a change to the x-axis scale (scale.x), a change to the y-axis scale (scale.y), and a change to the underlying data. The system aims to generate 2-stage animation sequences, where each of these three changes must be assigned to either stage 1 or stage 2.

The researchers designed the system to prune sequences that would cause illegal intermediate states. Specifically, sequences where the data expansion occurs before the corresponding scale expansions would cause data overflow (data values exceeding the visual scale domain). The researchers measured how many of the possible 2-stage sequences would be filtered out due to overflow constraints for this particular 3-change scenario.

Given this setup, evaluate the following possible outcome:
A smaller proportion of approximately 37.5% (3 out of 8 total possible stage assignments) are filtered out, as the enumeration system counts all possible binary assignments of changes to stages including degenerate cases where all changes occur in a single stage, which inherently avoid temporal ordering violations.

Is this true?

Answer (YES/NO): YES